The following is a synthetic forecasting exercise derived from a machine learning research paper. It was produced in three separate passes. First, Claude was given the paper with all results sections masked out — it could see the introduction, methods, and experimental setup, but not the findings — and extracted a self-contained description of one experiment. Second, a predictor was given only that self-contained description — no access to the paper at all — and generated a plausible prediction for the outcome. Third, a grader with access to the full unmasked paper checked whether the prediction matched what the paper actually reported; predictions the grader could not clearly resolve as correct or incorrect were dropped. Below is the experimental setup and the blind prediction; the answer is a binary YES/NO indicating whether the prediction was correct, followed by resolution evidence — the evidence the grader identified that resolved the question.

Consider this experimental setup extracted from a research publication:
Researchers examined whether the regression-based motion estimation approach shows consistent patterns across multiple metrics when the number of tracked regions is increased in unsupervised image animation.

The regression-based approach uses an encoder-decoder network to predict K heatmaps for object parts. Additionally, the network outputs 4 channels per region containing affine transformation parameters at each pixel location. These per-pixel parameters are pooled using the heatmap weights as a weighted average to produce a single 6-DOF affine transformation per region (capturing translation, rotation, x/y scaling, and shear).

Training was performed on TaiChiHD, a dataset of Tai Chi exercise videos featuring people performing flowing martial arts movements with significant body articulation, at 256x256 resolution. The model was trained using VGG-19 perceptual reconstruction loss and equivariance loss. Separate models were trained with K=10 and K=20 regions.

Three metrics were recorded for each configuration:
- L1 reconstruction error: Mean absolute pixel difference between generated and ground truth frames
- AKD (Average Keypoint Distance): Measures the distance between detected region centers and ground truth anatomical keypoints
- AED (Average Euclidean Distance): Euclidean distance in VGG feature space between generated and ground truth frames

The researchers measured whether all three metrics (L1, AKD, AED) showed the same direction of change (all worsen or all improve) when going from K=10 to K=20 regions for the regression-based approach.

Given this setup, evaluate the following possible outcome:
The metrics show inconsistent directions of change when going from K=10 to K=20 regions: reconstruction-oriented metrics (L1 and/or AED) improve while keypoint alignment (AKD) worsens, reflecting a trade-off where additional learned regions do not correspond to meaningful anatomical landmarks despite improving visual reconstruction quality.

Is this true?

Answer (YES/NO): NO